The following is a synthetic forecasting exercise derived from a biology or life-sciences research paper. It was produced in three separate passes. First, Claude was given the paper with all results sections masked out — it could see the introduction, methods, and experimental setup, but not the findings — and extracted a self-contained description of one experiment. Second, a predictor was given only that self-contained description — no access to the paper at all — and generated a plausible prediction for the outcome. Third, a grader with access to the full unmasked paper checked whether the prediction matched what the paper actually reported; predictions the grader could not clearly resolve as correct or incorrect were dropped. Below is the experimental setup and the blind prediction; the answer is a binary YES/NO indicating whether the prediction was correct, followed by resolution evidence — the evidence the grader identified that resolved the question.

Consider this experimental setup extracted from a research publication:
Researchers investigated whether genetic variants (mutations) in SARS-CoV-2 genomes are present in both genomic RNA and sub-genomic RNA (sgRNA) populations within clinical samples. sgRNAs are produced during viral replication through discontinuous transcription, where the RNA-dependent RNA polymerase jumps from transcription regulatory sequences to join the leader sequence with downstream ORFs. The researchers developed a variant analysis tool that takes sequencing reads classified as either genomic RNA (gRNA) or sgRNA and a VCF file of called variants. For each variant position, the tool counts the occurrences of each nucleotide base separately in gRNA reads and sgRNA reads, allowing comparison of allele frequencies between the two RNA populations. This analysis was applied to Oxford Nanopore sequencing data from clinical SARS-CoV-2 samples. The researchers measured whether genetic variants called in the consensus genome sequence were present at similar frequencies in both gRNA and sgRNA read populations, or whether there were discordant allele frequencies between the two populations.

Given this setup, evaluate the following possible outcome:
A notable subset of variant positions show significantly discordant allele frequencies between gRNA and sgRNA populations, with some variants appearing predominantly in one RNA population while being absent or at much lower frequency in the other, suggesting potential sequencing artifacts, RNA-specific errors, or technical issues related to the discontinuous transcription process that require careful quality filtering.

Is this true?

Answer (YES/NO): NO